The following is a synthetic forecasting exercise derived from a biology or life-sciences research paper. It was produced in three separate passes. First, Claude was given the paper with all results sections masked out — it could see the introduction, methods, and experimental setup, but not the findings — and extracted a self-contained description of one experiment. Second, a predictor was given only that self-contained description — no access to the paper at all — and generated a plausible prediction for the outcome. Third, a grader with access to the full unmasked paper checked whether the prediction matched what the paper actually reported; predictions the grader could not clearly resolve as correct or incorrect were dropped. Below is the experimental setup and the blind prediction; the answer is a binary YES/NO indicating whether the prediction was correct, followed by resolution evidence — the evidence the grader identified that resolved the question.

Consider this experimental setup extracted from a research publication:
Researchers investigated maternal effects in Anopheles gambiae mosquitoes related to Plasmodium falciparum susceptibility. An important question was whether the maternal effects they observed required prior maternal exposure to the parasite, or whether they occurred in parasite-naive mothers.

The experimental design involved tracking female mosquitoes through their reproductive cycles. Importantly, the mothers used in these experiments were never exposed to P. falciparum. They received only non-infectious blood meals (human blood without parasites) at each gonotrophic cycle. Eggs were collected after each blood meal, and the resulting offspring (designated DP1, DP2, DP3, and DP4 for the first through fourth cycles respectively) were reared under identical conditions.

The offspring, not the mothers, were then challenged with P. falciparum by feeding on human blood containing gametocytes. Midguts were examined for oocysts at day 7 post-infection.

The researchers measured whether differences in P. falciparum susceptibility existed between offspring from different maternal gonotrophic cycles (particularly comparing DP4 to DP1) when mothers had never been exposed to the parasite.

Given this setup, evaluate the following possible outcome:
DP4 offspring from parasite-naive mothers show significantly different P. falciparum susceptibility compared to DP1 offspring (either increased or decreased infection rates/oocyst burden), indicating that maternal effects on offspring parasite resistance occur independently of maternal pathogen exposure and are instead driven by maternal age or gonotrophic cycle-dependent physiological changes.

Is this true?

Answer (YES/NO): YES